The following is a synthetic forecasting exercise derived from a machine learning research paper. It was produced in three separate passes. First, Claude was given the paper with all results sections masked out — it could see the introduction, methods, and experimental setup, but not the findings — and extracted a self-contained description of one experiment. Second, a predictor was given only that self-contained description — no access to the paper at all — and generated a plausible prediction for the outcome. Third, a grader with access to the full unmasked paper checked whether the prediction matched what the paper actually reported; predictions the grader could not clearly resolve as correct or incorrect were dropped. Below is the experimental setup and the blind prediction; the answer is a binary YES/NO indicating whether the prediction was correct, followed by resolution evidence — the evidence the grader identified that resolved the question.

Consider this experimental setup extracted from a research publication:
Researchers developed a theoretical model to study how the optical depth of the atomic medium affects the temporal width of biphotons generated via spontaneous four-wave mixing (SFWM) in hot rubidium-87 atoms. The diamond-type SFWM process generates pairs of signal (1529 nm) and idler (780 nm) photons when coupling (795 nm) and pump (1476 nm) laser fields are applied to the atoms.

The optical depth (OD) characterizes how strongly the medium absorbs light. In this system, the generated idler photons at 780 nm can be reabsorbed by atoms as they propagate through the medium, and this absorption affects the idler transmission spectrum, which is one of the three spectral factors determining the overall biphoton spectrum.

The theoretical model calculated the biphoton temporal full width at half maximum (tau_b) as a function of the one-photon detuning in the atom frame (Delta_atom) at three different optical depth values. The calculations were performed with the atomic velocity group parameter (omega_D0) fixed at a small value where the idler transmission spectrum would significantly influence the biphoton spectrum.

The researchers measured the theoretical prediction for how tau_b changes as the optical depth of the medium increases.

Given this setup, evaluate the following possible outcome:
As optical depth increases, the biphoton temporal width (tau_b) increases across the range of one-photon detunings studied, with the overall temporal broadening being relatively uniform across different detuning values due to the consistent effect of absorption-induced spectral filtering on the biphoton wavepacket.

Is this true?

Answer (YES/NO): NO